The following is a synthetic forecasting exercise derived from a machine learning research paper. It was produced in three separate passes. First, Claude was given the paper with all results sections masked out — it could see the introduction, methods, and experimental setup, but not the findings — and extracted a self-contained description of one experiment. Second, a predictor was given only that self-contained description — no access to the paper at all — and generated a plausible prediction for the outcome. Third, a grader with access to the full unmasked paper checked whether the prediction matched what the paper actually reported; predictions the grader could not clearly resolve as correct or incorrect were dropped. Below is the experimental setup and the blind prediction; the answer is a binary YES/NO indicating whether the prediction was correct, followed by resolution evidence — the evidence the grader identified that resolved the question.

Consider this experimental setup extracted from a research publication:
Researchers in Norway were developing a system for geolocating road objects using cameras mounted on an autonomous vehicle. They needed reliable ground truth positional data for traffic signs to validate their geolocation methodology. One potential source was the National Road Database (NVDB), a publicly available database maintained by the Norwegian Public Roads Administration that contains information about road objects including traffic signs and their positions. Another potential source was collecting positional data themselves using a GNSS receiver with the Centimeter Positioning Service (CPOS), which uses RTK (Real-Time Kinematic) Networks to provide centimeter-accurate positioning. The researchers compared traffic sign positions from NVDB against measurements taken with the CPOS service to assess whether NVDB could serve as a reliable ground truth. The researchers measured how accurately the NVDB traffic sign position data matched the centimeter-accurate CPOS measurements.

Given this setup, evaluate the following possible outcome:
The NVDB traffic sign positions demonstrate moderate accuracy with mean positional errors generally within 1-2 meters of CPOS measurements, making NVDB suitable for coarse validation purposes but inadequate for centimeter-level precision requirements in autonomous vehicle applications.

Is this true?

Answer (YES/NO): NO